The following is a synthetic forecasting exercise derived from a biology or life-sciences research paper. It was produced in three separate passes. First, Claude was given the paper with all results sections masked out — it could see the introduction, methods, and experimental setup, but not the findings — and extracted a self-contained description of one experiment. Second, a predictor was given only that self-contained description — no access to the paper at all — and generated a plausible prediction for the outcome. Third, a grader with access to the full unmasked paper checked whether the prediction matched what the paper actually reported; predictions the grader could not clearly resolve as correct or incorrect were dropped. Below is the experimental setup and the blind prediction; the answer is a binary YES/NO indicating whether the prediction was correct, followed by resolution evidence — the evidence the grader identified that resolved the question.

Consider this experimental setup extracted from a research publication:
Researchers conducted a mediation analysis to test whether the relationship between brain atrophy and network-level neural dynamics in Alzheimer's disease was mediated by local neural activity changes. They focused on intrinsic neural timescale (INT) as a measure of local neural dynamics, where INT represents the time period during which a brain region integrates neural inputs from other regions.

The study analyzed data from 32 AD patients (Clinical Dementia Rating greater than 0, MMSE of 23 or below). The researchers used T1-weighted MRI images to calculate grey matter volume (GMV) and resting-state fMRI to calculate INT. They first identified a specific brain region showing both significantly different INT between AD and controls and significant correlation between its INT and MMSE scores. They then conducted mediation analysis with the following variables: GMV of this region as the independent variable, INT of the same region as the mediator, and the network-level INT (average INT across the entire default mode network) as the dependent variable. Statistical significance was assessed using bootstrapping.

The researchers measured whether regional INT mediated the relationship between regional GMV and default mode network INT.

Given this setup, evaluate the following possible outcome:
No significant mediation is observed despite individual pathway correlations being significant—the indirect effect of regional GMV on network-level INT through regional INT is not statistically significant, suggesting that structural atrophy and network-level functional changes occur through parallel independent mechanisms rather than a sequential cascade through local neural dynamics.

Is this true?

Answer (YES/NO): NO